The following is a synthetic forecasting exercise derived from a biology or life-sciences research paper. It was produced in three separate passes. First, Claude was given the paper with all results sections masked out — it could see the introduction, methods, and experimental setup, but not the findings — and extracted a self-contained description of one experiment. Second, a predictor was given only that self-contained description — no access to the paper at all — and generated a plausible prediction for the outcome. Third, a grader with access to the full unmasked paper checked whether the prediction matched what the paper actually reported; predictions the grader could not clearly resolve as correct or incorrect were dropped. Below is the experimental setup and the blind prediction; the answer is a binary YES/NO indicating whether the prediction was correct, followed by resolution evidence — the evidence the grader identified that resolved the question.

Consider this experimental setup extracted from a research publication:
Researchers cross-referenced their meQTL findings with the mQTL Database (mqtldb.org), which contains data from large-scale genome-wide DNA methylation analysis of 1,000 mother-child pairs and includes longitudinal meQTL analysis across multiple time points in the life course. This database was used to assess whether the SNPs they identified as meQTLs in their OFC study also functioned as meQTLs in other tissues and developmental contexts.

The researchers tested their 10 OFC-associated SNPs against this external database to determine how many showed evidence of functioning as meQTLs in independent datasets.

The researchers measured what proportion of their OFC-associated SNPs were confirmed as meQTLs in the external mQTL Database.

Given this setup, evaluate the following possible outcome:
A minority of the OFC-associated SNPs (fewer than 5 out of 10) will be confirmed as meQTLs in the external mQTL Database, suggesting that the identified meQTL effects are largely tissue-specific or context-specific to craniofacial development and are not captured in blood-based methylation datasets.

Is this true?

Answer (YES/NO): NO